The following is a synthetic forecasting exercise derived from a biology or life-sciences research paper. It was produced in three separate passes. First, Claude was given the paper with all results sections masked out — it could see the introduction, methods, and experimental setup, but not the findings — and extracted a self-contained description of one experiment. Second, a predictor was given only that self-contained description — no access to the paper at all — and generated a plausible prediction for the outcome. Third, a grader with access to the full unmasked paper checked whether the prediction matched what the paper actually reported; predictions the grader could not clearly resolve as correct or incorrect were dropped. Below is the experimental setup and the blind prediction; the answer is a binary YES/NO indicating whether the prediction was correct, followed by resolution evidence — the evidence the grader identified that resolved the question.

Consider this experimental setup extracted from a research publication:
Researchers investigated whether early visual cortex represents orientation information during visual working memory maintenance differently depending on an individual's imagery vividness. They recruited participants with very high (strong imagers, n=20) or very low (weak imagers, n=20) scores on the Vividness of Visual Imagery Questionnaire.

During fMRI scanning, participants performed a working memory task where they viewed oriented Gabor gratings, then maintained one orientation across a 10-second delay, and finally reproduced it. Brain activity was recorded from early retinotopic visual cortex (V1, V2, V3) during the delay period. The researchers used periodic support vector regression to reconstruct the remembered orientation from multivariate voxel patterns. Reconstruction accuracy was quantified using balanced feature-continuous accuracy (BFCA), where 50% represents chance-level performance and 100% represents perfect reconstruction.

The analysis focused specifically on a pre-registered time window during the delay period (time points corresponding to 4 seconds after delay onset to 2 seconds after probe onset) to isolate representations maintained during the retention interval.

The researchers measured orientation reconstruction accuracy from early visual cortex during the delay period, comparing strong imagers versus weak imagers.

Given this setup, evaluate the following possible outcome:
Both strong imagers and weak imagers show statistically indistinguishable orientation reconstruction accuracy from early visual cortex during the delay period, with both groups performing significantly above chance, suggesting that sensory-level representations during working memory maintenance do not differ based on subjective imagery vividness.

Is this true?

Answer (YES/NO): YES